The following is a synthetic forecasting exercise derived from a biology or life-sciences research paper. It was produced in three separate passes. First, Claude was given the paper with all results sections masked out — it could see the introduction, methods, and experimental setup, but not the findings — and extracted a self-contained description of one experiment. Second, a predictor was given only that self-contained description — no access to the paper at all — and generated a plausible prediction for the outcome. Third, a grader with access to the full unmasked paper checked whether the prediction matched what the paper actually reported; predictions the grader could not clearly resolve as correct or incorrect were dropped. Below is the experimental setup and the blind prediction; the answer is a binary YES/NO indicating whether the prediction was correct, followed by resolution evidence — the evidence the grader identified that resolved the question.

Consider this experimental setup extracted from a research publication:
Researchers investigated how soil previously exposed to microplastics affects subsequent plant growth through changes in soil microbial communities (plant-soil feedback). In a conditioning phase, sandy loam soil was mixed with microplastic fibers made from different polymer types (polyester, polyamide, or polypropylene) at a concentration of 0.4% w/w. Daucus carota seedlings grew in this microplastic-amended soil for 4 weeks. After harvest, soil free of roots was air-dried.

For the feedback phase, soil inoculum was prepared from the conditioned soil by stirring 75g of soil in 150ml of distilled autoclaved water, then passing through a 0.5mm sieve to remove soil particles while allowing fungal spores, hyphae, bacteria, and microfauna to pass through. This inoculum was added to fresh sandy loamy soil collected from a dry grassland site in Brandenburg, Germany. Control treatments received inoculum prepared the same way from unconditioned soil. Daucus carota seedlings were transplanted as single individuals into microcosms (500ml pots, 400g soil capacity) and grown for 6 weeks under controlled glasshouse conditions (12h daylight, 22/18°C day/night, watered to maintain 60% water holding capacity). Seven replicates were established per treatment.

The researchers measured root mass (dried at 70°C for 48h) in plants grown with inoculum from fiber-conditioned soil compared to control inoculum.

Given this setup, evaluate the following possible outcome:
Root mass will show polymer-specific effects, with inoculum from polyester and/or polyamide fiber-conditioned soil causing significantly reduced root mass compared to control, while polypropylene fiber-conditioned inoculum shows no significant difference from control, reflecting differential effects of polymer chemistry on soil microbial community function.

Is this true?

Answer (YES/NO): YES